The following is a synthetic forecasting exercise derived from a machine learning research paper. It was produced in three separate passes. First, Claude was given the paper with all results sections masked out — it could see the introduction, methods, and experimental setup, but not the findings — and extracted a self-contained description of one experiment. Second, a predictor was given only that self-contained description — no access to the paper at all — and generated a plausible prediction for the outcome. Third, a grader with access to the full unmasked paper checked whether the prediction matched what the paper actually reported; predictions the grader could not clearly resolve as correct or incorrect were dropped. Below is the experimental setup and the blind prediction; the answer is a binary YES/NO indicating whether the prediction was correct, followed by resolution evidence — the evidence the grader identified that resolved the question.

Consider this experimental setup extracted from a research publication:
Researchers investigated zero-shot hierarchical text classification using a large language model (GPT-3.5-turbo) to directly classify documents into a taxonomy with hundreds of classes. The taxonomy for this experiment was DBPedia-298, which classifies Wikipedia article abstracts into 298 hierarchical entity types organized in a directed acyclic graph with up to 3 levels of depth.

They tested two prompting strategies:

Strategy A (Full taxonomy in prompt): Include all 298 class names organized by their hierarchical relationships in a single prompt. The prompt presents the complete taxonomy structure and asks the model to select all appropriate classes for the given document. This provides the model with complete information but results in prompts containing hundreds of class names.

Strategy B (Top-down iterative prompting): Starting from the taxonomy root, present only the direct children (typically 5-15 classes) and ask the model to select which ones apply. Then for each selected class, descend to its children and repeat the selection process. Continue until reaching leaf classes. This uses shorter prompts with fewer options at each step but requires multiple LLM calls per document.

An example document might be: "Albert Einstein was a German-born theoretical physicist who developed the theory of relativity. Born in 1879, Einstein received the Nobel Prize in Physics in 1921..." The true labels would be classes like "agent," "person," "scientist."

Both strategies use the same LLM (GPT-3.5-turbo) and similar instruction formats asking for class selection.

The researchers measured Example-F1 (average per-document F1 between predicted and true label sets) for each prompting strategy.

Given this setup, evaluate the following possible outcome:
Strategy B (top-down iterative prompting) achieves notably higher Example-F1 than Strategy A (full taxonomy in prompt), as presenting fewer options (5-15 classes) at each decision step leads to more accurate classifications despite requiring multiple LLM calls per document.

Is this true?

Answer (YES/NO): YES